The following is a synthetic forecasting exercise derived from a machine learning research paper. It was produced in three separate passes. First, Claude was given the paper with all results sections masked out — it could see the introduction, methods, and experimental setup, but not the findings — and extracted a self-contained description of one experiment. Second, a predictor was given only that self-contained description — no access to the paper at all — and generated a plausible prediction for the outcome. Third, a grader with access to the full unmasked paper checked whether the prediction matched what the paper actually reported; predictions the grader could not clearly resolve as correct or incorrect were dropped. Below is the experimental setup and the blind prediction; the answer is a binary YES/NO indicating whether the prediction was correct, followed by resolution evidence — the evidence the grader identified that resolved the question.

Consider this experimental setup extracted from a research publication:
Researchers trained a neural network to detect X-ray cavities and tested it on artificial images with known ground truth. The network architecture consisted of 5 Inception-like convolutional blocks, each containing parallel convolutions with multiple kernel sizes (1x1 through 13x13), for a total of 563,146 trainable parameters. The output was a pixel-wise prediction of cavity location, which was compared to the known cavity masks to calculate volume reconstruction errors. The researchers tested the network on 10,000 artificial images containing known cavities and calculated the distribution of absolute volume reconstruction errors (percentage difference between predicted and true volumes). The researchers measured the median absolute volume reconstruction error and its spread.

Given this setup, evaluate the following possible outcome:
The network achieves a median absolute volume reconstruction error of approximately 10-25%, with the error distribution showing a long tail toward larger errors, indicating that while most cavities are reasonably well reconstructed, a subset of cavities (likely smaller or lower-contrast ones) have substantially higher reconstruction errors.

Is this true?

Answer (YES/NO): NO